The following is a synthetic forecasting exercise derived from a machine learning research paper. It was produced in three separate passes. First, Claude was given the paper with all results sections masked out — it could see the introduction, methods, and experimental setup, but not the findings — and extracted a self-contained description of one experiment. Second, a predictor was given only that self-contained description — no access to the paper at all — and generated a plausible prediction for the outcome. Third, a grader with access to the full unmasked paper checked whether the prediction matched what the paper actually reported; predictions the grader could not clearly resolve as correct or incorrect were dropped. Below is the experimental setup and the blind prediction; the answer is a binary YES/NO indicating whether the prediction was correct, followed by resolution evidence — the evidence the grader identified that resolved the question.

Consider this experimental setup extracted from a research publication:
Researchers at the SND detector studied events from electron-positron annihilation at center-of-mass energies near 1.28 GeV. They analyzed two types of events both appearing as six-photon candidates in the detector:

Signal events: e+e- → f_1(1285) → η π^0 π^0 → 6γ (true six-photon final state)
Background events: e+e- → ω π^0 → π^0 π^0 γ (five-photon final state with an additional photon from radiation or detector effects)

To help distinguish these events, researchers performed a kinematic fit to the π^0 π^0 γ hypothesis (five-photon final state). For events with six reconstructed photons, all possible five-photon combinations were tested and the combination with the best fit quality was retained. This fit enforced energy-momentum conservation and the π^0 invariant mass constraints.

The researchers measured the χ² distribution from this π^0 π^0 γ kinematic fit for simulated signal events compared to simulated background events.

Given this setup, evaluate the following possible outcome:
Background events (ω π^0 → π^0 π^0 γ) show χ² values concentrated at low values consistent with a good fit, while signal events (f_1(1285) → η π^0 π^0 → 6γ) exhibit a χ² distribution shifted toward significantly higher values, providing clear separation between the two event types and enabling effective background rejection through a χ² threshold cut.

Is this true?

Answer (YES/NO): YES